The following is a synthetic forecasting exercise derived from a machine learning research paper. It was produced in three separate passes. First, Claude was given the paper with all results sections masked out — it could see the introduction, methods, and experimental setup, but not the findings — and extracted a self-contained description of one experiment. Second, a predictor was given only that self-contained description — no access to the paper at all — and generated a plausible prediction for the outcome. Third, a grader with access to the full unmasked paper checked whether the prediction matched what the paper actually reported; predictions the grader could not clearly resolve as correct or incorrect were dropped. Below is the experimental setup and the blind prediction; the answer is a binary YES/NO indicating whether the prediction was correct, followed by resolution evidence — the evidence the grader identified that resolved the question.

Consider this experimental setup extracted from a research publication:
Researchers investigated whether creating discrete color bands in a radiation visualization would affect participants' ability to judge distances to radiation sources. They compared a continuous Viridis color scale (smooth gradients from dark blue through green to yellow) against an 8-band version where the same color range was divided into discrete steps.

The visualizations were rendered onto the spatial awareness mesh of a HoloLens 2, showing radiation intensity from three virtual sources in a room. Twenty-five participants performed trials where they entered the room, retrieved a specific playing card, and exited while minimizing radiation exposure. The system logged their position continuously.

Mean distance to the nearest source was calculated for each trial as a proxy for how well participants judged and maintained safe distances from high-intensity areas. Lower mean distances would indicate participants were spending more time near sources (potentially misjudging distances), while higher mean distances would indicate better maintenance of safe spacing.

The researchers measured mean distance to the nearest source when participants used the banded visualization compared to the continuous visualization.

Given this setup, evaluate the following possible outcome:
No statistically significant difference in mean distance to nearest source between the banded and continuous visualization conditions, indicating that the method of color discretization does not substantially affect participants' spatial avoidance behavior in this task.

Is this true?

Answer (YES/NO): YES